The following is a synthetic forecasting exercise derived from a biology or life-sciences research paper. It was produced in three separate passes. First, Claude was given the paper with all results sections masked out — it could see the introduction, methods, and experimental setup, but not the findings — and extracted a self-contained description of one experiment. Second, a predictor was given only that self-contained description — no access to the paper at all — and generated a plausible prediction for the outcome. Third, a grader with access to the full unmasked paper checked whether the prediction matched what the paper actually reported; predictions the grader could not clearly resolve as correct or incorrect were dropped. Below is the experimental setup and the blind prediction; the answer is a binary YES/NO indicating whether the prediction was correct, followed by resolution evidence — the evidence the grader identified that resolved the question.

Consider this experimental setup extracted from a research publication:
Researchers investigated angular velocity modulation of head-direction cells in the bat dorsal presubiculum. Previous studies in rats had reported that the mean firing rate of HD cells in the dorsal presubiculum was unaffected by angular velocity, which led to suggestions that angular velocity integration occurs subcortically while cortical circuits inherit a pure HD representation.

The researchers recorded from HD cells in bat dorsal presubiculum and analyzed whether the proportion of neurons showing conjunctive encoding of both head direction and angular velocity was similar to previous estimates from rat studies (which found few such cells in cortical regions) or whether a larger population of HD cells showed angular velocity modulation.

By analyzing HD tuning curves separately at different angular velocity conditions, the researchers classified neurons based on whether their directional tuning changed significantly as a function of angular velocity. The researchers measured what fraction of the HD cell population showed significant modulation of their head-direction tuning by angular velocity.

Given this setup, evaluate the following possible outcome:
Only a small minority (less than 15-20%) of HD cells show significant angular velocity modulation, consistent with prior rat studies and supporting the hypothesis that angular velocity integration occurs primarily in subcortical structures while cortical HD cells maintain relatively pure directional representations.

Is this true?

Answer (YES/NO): NO